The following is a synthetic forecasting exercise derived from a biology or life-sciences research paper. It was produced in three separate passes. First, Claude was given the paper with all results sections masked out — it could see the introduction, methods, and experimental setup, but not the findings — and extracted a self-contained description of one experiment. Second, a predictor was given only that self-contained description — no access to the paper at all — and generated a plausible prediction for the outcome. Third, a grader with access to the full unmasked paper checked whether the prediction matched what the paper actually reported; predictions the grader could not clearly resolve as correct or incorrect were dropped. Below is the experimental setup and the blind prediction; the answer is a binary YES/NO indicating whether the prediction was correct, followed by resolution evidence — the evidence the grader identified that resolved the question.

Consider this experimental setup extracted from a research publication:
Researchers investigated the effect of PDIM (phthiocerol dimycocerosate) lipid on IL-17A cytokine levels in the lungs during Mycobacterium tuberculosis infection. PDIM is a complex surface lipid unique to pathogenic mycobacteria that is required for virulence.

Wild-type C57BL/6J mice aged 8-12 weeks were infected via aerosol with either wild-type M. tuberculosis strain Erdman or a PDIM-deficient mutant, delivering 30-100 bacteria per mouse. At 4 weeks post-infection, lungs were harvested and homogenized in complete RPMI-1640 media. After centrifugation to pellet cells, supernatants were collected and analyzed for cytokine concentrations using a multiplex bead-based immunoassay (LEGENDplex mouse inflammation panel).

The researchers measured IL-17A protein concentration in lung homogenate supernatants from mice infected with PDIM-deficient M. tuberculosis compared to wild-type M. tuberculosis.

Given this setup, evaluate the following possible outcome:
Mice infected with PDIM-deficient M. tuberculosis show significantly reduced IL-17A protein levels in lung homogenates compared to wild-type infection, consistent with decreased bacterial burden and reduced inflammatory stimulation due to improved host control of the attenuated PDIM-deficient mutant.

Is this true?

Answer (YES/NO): NO